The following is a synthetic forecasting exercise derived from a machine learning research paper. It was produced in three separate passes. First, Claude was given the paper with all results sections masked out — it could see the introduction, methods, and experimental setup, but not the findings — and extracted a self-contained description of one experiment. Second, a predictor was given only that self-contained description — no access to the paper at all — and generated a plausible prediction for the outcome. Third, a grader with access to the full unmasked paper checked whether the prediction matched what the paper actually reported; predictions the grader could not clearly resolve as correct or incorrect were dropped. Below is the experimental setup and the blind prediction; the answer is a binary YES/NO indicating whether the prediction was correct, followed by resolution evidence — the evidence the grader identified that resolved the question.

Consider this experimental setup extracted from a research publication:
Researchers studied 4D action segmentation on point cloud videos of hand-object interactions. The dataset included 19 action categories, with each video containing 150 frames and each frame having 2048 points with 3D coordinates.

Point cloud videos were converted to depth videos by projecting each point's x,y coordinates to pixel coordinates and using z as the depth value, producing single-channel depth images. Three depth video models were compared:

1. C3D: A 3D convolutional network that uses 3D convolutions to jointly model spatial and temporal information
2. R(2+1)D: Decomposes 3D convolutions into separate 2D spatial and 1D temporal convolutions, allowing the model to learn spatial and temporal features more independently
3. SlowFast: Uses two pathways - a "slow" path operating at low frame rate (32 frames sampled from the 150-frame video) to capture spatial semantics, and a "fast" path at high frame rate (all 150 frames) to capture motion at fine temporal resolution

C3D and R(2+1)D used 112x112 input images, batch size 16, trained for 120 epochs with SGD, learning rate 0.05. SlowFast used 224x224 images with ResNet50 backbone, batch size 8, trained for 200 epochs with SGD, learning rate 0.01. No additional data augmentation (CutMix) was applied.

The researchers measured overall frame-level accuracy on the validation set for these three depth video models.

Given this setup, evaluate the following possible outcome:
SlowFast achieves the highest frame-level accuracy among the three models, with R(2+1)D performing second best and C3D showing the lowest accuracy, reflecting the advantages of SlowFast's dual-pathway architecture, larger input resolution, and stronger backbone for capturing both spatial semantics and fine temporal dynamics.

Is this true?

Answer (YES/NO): YES